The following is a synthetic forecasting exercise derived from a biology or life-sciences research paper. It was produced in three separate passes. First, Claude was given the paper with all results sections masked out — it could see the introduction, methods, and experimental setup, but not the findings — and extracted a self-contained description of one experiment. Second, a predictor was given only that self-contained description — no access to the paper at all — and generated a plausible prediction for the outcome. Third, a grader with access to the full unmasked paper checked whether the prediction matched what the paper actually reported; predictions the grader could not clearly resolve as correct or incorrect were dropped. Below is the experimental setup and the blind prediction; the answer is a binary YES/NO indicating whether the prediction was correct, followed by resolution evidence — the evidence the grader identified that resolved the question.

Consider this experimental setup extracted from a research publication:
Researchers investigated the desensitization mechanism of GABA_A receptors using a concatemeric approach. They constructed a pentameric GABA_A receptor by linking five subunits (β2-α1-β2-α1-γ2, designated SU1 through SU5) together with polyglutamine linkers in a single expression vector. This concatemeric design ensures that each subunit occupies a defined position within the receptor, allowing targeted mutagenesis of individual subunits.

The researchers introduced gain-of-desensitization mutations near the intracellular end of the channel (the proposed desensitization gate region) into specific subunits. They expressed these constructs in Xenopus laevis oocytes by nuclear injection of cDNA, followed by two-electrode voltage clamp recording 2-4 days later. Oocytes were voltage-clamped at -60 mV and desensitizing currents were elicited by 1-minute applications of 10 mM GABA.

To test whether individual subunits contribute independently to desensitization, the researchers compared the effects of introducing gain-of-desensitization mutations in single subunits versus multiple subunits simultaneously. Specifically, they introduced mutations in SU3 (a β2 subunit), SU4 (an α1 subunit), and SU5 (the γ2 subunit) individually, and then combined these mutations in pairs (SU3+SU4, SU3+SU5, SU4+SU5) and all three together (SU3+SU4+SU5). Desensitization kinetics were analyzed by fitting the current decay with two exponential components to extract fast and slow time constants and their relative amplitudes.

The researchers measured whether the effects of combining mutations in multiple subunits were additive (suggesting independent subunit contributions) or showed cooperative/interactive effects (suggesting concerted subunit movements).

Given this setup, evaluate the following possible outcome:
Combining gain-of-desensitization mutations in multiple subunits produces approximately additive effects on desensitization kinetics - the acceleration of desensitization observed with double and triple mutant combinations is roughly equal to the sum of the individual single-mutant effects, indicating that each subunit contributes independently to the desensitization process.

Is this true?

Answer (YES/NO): NO